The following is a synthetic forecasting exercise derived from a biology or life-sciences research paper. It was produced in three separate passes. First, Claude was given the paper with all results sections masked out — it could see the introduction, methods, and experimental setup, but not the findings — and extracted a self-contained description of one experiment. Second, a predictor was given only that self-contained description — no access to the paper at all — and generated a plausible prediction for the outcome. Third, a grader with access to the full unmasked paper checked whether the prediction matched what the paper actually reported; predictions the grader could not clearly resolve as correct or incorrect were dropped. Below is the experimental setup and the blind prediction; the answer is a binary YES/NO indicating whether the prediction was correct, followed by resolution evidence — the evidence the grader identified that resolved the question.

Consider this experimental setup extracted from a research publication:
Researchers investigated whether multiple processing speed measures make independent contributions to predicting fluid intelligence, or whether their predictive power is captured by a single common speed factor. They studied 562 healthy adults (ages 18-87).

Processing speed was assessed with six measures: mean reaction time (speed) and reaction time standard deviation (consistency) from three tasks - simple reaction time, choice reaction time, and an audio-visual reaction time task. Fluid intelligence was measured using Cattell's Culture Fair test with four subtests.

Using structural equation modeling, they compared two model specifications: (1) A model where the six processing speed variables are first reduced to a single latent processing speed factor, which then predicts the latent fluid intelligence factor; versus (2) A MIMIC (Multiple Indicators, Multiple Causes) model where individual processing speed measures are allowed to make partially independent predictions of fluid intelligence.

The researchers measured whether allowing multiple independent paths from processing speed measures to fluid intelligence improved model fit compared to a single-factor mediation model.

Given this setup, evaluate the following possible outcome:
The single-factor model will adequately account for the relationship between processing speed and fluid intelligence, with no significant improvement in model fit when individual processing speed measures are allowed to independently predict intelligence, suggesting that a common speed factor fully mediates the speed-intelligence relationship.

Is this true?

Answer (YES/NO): NO